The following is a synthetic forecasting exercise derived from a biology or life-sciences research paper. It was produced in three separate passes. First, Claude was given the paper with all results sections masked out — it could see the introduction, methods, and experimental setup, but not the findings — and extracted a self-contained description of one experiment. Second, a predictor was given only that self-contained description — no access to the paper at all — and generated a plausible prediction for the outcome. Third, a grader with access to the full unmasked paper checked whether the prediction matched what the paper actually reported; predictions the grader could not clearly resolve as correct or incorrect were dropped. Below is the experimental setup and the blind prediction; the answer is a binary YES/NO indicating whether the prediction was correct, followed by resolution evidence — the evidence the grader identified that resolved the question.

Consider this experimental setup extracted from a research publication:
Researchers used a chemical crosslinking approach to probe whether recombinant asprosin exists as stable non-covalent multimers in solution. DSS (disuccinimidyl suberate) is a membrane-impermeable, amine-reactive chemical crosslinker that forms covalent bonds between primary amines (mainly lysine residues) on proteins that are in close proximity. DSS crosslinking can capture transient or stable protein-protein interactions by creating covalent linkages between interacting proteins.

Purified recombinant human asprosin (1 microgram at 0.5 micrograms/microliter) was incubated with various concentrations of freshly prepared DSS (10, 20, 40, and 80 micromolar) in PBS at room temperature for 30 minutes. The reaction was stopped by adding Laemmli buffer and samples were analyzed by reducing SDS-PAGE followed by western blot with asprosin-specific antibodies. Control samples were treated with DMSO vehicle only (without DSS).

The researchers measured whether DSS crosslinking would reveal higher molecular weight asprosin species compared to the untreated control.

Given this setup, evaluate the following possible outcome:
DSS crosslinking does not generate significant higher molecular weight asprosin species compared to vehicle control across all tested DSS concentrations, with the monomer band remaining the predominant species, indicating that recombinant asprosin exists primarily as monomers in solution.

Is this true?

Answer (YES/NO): NO